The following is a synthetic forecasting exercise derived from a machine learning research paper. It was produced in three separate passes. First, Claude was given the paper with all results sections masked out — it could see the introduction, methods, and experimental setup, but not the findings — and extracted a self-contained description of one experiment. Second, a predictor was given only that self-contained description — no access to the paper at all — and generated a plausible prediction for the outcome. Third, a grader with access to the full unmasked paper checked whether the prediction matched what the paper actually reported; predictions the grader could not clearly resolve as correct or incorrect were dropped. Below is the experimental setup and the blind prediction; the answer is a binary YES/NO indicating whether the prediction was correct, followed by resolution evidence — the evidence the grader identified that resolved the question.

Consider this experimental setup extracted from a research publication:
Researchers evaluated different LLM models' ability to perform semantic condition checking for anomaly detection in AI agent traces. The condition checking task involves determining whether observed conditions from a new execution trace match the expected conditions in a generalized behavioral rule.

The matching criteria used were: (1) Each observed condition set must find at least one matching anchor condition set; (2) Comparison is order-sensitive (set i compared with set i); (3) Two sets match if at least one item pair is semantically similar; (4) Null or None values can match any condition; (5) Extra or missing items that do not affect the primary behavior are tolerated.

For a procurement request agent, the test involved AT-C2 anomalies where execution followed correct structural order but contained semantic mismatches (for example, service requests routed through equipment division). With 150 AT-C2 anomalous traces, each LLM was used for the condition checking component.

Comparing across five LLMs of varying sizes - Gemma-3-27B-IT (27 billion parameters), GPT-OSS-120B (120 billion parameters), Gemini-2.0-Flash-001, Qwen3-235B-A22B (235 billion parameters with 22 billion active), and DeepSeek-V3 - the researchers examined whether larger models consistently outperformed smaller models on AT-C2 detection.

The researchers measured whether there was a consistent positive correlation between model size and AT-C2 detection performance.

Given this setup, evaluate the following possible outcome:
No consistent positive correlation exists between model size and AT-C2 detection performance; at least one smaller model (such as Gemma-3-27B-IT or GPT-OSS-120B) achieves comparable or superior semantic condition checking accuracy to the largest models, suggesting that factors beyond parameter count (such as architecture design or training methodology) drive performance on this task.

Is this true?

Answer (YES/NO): NO